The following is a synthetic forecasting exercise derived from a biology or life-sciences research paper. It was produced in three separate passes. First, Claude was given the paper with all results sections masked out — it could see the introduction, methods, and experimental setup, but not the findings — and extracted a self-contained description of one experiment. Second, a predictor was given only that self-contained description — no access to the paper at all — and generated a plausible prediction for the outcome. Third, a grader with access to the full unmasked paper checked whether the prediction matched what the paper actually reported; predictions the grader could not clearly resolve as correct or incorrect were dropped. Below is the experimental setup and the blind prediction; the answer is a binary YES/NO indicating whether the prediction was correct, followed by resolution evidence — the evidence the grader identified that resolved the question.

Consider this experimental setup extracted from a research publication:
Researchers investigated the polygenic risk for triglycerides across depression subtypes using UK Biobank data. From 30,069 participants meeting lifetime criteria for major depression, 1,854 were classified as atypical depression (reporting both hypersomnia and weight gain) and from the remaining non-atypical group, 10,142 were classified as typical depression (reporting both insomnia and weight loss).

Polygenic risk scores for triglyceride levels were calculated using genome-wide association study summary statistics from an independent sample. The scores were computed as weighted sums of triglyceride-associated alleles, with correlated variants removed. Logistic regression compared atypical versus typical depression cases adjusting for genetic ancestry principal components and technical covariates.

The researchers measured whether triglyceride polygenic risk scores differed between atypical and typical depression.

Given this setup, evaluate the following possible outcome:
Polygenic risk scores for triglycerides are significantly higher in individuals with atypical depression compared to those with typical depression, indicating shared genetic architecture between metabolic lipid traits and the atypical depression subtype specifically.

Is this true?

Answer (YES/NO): NO